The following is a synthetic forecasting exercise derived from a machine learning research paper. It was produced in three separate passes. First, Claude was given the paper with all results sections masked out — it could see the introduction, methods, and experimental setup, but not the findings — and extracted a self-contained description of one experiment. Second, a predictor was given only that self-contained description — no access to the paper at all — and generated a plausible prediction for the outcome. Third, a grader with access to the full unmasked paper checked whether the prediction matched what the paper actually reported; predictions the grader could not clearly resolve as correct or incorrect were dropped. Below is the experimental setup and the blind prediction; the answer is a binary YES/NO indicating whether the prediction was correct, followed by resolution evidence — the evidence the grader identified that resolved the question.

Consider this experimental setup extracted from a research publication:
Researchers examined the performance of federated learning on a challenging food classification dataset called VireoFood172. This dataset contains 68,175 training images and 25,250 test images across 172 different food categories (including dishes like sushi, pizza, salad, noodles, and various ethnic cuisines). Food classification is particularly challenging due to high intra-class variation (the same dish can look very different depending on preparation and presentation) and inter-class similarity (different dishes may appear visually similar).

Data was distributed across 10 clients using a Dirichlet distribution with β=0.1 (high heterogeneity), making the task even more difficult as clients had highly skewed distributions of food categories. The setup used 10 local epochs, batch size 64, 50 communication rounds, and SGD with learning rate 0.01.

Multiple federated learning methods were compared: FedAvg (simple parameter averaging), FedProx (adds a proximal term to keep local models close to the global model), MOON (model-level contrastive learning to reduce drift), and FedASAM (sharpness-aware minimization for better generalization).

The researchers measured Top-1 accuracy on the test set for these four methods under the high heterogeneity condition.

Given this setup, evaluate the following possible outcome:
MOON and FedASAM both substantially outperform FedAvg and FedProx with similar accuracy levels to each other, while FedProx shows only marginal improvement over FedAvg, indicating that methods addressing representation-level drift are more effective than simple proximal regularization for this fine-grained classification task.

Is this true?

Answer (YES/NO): NO